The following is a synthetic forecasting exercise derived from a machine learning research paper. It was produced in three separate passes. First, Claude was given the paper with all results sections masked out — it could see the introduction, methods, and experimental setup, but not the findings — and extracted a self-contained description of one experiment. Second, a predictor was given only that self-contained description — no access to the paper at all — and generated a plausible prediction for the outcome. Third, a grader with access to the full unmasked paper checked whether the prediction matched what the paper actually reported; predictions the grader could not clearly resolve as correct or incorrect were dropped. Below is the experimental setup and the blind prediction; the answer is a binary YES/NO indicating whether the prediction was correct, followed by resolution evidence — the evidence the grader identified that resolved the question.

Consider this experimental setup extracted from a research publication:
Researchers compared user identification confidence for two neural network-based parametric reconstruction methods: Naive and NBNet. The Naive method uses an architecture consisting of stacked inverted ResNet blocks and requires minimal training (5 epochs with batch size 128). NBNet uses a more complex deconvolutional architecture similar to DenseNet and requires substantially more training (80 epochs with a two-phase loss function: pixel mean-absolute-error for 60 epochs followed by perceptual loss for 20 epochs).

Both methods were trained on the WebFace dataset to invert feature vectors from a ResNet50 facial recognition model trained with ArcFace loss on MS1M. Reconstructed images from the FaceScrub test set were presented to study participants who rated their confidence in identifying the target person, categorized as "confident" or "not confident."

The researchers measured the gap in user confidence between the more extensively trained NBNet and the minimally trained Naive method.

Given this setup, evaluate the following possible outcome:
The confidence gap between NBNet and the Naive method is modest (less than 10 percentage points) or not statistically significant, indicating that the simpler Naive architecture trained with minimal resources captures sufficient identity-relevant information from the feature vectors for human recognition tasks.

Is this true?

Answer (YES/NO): NO